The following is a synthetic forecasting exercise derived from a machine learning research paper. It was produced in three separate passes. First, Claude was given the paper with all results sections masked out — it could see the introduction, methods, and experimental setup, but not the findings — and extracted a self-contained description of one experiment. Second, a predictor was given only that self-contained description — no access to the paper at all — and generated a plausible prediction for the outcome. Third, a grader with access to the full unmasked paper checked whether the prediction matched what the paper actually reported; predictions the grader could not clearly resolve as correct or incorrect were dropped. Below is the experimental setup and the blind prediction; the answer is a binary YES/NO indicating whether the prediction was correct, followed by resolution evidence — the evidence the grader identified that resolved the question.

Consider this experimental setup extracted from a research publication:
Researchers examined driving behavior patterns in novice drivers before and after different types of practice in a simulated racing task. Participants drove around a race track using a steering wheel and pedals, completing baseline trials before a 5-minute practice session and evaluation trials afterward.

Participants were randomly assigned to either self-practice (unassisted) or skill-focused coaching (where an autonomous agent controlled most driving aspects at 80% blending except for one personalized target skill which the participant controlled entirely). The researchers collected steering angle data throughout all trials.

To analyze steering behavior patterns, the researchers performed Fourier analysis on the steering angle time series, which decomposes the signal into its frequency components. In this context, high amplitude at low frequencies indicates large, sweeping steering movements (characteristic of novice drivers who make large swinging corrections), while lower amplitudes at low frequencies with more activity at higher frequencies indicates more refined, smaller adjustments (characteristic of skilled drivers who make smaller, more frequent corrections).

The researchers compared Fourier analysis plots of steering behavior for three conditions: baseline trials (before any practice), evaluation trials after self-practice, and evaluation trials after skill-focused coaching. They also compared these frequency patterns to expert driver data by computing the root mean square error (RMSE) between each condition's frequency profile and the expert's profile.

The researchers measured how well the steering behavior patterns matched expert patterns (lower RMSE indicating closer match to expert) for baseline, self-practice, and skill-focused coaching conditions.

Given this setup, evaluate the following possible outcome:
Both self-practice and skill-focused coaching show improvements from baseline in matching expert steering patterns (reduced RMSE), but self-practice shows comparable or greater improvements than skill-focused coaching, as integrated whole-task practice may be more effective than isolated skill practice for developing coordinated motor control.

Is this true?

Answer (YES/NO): NO